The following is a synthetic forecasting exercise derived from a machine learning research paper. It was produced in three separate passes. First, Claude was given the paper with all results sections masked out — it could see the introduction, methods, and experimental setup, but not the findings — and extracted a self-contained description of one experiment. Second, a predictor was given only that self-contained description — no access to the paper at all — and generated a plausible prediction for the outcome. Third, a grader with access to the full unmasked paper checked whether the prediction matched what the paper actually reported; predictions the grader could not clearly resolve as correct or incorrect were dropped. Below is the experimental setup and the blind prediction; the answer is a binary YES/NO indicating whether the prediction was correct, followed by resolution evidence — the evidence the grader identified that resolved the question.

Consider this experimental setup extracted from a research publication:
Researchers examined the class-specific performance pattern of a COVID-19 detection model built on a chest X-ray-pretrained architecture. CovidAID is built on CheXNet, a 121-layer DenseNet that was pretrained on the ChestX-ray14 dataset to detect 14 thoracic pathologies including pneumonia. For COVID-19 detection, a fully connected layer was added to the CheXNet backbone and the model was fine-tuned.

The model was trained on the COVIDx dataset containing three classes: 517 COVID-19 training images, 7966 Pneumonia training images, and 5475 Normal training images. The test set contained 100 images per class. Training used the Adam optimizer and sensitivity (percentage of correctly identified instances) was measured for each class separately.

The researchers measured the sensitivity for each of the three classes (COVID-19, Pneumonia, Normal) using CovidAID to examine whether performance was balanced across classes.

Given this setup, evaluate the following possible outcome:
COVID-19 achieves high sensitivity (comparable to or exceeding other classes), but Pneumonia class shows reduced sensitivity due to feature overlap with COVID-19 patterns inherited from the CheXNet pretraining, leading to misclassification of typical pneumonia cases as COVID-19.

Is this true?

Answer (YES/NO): NO